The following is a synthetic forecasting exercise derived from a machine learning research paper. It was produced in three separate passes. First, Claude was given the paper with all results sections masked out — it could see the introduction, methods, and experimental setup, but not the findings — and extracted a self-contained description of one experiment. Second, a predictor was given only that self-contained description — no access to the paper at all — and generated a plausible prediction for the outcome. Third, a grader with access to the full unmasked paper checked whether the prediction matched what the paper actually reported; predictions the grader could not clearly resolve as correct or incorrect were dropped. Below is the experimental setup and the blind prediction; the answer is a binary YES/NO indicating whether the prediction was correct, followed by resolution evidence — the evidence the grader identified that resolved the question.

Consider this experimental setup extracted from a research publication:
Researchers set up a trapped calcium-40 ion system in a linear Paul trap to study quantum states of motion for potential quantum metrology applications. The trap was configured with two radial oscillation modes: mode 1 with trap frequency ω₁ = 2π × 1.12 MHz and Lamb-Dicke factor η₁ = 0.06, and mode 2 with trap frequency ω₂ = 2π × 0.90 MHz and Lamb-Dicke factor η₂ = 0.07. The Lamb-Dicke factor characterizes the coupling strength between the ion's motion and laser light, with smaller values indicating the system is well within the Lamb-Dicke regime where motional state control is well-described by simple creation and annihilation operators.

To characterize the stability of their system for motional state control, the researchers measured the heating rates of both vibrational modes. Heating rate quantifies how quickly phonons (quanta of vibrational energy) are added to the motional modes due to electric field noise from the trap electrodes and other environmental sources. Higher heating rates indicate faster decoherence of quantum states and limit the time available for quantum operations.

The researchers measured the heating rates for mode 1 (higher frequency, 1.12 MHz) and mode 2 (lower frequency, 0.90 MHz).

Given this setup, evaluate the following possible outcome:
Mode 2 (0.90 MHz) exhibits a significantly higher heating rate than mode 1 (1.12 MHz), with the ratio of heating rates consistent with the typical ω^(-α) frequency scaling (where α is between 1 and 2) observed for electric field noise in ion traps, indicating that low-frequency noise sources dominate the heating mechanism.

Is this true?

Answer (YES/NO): NO